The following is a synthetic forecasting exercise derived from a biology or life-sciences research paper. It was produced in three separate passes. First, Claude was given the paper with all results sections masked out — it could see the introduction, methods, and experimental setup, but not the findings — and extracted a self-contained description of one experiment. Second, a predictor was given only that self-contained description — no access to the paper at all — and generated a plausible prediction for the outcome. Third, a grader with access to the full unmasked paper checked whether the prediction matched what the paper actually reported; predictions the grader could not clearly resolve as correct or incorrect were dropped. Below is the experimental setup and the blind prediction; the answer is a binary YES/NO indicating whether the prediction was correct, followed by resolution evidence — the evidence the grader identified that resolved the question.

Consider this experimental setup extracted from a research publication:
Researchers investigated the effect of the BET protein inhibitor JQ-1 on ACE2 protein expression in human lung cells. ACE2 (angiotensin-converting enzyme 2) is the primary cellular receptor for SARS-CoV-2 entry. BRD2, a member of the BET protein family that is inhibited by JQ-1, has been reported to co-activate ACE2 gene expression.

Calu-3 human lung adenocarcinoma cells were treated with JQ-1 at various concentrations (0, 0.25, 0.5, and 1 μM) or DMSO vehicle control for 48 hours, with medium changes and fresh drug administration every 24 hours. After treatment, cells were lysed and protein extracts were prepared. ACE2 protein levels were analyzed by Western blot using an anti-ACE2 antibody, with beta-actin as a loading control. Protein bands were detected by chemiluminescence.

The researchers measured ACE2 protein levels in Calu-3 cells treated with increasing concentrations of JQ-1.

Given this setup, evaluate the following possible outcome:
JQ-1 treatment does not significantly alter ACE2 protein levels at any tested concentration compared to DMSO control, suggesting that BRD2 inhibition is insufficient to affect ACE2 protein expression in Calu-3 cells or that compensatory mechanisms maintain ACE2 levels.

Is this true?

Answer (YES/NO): NO